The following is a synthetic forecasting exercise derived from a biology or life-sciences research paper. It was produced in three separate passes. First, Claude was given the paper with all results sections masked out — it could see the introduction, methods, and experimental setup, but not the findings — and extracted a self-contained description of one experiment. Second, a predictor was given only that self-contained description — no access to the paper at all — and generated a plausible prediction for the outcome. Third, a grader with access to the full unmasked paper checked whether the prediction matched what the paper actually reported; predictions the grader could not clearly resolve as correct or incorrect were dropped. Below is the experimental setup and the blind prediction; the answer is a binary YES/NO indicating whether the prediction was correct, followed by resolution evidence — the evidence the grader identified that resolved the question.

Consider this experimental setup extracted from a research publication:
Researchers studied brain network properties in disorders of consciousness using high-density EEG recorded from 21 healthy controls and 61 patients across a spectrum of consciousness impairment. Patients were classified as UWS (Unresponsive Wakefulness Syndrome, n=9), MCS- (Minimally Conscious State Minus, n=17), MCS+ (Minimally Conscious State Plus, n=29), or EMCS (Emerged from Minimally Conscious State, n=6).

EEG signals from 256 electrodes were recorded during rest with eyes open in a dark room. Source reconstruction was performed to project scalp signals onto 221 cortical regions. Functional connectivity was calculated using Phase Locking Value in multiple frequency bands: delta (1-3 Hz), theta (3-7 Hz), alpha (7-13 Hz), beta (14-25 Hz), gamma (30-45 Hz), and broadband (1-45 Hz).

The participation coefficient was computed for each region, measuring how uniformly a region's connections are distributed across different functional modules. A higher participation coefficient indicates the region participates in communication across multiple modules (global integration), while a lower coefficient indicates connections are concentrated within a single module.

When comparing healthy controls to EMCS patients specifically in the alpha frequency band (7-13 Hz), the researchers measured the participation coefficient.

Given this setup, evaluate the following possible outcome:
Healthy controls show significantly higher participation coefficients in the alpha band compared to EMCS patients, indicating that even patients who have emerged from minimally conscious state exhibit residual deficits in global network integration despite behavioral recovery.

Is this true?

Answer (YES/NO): NO